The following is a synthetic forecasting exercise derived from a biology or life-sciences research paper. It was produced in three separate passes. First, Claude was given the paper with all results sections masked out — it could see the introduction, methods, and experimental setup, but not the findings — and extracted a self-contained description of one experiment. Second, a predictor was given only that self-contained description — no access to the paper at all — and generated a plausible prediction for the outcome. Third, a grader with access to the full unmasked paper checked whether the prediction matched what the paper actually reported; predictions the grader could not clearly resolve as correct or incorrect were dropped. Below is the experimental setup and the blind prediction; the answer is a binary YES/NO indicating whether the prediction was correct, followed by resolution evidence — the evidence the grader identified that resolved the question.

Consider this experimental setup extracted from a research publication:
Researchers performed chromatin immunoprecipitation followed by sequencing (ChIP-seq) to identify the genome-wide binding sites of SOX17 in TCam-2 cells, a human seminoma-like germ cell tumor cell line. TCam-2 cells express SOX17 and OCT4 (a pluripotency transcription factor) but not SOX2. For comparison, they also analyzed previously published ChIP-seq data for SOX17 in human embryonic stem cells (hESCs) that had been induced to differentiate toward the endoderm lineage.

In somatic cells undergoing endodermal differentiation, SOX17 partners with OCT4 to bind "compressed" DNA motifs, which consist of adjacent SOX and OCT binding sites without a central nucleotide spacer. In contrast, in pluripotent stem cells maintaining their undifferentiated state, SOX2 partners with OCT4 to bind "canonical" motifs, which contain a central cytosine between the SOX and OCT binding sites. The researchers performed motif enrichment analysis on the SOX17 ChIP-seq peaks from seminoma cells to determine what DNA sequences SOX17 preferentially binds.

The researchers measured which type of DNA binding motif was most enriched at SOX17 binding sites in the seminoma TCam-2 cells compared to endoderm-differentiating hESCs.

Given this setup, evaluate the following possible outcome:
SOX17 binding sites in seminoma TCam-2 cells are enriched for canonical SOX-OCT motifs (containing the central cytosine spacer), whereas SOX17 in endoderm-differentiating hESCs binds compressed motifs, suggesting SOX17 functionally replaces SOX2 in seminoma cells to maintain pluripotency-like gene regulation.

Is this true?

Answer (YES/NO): YES